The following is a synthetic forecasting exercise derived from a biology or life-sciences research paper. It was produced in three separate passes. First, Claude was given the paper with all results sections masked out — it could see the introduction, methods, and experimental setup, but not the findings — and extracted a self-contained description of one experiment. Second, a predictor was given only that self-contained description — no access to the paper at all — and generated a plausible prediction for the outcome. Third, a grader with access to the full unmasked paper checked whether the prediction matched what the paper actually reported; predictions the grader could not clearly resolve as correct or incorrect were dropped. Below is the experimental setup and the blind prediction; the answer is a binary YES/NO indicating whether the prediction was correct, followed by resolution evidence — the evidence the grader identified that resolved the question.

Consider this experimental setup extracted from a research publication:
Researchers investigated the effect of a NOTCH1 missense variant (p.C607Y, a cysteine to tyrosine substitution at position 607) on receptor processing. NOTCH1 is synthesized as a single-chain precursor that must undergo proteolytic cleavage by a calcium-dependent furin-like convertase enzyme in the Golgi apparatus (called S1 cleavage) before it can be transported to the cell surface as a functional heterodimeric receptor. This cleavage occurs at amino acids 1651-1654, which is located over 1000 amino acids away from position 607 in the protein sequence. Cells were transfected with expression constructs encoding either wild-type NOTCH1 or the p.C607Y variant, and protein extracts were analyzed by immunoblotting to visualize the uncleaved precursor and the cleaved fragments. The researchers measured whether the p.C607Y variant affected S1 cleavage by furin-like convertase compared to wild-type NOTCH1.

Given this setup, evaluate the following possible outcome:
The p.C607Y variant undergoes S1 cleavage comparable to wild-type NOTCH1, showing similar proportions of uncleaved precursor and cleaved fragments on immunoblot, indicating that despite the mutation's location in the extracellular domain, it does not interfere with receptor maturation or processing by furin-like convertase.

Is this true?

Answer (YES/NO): NO